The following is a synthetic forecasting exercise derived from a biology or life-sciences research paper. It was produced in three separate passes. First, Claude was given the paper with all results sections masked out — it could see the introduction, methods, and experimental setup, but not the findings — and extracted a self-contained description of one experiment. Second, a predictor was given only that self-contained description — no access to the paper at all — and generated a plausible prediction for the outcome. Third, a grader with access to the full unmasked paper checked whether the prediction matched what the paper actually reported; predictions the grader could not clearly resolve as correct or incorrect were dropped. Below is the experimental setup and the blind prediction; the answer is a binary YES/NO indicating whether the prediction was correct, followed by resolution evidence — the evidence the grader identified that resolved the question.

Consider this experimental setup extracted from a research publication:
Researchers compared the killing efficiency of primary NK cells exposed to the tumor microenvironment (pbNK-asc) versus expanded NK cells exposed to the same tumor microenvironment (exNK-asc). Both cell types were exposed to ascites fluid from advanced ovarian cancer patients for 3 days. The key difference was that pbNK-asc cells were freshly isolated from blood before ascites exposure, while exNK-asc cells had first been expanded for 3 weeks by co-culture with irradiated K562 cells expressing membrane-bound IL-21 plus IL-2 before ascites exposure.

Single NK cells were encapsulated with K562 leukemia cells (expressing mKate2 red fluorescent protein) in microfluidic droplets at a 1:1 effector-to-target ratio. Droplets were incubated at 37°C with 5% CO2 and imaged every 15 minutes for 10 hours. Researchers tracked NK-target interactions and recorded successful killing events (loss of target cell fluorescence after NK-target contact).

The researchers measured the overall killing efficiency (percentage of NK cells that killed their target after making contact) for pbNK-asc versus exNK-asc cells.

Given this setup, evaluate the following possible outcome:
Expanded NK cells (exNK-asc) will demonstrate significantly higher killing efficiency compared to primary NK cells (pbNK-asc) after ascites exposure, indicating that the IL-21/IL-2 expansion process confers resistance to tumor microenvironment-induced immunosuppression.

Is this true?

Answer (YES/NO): YES